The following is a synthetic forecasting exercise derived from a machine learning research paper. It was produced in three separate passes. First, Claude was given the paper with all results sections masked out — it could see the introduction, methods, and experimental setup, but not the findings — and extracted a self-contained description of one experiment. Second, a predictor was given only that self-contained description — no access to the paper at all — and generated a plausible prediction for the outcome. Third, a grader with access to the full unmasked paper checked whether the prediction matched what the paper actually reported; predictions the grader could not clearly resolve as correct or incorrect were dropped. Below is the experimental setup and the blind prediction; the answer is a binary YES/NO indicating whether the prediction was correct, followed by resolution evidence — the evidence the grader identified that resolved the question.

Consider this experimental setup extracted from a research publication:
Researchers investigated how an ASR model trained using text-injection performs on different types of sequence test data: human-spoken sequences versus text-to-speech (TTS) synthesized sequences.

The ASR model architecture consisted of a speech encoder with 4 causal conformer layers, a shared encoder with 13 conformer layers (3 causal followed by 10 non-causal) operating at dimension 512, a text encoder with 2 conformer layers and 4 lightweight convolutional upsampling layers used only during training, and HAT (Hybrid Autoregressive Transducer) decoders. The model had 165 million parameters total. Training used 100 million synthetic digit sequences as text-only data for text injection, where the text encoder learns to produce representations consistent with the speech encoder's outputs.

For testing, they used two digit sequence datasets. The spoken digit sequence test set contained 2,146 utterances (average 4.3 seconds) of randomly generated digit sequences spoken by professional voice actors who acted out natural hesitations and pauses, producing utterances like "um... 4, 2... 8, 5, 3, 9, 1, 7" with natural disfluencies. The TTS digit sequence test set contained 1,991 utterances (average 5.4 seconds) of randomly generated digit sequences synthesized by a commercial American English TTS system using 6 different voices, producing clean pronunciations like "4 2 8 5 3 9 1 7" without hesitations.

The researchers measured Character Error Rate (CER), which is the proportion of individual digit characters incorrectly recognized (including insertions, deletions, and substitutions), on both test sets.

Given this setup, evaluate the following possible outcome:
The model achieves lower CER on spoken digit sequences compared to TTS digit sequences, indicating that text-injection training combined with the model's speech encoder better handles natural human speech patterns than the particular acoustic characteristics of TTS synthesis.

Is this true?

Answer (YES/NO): NO